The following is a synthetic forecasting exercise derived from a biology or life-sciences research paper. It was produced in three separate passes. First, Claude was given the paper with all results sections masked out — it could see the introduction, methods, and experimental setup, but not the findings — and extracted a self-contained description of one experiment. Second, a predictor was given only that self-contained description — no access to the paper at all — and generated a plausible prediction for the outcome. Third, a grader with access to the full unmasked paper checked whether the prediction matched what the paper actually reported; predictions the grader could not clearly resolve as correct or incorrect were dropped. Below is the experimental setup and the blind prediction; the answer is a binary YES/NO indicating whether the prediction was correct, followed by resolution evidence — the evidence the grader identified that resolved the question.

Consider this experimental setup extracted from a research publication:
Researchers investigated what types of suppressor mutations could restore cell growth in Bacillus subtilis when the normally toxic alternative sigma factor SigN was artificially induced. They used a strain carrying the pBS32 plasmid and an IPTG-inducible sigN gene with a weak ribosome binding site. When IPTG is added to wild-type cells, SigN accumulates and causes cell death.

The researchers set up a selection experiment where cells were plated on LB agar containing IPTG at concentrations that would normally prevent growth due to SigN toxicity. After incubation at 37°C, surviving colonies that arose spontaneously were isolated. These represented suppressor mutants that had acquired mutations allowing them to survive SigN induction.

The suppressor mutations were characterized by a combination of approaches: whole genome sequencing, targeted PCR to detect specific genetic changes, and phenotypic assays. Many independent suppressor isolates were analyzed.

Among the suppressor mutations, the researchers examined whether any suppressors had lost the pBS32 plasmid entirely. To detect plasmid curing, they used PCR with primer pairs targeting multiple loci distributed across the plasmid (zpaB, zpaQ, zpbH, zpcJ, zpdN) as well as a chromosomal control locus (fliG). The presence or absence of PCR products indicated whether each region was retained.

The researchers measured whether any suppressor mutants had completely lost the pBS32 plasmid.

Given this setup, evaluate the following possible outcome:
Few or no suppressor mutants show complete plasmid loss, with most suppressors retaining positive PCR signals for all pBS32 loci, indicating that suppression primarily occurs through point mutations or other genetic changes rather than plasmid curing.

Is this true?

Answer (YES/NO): NO